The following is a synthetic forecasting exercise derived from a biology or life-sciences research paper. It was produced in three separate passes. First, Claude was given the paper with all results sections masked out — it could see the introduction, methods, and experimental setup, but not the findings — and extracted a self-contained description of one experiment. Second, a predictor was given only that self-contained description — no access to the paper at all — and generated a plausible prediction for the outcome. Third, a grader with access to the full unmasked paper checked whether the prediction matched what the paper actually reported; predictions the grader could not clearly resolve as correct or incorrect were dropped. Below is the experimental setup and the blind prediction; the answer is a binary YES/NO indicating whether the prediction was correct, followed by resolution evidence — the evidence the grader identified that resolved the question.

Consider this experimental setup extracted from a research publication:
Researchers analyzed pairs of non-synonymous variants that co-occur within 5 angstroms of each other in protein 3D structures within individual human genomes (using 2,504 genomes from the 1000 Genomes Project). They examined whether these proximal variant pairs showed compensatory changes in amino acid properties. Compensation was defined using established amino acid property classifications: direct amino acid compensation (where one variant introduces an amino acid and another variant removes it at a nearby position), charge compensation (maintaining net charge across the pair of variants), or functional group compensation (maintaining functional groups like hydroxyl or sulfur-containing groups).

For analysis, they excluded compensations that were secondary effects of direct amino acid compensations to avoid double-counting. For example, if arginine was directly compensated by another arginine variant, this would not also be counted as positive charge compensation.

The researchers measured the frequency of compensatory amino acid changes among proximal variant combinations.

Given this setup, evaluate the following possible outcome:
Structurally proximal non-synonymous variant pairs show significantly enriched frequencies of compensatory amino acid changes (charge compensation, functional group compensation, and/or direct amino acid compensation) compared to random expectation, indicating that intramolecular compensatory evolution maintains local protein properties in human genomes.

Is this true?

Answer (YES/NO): YES